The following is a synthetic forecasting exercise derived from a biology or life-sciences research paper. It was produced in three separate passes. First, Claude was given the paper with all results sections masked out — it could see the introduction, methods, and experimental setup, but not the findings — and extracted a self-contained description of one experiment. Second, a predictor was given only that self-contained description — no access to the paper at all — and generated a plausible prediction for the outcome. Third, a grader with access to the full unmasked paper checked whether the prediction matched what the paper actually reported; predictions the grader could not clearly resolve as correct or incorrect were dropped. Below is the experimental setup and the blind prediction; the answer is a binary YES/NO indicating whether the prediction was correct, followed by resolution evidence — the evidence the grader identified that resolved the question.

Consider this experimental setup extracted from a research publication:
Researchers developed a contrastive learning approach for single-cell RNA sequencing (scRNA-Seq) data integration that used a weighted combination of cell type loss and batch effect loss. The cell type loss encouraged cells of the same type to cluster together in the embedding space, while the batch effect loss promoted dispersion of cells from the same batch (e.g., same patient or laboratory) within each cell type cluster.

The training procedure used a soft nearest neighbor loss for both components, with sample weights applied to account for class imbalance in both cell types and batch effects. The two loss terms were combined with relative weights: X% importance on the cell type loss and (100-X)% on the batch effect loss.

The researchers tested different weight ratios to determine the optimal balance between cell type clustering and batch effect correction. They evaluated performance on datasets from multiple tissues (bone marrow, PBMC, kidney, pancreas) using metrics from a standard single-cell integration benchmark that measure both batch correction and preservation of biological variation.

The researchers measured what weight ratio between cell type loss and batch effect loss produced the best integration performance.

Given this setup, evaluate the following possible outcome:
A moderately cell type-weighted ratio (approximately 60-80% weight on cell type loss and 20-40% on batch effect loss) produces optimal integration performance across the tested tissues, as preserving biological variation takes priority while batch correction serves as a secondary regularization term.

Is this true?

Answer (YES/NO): NO